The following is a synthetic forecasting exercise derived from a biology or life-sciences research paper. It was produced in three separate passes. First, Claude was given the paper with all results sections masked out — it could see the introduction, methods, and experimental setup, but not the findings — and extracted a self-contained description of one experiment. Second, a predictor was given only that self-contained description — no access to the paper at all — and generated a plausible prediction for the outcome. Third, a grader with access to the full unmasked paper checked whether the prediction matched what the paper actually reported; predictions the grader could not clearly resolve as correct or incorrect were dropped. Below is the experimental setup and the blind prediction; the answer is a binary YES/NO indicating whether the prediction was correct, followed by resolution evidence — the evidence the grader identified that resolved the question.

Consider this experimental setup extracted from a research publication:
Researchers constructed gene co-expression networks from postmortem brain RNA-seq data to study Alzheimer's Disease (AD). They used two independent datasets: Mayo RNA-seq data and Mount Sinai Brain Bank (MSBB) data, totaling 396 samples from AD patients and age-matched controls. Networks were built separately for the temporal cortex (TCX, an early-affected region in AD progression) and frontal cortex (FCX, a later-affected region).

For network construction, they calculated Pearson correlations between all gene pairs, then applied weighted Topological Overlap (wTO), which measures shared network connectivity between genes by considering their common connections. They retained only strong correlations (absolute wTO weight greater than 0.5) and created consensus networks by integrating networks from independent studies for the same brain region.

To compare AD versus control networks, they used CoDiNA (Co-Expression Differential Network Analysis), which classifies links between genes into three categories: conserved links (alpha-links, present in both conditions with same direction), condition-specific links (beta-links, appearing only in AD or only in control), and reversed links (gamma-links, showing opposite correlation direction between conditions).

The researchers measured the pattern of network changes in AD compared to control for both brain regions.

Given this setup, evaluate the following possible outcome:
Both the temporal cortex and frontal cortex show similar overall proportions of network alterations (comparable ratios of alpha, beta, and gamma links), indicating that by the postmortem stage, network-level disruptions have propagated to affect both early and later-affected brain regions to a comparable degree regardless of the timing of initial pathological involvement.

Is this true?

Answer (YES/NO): NO